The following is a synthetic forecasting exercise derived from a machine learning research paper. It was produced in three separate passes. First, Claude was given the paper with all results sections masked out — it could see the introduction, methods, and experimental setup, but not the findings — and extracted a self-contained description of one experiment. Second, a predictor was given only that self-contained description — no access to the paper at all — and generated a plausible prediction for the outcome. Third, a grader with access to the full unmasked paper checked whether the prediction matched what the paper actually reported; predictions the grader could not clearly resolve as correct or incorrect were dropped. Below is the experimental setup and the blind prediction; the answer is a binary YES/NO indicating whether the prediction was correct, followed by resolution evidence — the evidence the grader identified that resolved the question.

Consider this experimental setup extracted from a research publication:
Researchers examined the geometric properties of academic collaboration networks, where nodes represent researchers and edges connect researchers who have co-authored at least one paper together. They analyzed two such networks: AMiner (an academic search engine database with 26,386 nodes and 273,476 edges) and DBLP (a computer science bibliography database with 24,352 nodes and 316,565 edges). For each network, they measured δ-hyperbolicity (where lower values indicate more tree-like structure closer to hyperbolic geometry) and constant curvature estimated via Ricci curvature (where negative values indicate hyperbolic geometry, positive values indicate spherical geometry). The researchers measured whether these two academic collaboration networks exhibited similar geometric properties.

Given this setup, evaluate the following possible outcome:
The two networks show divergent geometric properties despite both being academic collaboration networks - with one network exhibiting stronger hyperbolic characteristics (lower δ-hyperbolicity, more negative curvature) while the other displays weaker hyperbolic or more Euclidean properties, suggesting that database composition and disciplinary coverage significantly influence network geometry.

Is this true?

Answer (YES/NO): NO